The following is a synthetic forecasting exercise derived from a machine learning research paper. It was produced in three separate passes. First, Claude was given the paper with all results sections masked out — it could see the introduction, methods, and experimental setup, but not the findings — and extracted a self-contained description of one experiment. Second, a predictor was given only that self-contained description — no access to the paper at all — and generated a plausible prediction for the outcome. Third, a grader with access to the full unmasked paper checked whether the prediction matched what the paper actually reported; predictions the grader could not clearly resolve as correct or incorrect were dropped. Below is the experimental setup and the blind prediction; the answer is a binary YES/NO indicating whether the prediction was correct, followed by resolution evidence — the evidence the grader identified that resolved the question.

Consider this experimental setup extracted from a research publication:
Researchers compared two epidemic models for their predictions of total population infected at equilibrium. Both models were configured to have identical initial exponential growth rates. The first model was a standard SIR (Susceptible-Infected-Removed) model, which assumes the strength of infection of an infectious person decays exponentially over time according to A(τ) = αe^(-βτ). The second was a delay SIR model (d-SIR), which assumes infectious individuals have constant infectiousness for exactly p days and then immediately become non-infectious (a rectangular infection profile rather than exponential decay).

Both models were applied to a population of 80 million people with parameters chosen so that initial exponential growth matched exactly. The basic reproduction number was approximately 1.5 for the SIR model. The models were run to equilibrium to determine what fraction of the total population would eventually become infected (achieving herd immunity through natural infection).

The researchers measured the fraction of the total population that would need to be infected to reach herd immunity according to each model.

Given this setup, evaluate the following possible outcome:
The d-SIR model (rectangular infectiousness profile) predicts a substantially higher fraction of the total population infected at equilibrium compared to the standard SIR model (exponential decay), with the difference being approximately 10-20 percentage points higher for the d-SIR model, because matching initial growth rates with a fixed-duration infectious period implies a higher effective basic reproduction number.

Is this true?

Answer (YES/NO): NO